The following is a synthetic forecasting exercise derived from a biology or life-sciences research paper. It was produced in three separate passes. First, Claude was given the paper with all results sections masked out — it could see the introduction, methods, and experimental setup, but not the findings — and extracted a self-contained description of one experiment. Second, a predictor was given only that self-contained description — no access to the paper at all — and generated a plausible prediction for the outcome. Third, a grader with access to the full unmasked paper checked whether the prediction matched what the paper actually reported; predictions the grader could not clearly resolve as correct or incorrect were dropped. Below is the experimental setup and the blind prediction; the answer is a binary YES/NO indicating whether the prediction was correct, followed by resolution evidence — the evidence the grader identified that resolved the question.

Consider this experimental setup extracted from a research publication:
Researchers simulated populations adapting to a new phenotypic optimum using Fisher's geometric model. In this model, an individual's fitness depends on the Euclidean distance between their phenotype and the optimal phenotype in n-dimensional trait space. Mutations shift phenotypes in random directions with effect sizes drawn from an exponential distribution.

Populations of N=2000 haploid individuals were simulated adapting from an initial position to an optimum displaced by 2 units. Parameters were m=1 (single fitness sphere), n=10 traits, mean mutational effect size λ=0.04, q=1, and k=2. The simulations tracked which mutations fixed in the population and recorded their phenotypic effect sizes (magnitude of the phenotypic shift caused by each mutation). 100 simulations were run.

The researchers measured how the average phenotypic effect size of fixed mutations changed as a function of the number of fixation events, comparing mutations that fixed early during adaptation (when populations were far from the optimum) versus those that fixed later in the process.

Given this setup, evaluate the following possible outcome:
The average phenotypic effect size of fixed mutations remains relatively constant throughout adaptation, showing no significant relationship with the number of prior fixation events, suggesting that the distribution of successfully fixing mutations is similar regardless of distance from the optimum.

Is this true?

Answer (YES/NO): NO